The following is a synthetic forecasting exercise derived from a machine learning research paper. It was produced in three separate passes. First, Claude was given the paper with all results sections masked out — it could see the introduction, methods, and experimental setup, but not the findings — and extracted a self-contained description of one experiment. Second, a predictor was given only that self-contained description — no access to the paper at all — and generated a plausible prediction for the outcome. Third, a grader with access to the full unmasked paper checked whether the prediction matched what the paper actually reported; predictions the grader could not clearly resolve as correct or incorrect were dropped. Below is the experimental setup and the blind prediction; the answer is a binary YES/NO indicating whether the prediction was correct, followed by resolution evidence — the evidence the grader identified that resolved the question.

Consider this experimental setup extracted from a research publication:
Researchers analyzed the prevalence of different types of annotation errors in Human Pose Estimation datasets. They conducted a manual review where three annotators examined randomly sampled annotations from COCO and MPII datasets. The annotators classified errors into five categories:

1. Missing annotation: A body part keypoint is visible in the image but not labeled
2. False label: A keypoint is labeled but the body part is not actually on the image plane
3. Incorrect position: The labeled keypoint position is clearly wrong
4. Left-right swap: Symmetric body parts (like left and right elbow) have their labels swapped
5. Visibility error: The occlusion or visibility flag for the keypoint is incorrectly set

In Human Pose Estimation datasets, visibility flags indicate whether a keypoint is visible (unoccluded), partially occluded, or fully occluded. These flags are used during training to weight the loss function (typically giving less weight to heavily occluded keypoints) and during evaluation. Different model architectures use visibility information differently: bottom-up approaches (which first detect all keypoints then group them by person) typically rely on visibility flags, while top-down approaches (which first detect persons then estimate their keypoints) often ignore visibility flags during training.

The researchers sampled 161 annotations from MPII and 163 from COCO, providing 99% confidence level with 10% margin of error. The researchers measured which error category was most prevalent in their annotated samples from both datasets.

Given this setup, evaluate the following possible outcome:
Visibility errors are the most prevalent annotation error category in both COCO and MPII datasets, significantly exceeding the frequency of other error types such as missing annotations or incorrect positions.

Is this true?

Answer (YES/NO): YES